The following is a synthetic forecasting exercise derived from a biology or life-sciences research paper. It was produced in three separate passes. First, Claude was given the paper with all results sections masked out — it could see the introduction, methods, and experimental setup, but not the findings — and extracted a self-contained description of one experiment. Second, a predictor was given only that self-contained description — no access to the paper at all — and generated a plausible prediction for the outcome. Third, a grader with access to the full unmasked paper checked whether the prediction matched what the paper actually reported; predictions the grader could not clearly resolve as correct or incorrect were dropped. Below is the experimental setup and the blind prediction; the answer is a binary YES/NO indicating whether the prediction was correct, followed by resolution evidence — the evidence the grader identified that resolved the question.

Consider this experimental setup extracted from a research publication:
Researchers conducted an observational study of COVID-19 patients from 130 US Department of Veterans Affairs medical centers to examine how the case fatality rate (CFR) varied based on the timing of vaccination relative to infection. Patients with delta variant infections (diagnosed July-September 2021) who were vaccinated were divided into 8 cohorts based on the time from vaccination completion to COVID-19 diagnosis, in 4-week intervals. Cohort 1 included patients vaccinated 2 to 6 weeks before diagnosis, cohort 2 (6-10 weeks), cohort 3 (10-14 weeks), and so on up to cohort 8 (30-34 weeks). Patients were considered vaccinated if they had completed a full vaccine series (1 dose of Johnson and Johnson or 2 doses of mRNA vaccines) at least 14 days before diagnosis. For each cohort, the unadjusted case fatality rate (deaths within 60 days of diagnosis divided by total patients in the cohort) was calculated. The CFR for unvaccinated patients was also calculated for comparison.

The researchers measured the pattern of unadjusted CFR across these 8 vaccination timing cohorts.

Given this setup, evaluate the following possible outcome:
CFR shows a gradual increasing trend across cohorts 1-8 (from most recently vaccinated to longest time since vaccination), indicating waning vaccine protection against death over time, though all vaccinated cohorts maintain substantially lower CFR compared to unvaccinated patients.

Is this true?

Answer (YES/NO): NO